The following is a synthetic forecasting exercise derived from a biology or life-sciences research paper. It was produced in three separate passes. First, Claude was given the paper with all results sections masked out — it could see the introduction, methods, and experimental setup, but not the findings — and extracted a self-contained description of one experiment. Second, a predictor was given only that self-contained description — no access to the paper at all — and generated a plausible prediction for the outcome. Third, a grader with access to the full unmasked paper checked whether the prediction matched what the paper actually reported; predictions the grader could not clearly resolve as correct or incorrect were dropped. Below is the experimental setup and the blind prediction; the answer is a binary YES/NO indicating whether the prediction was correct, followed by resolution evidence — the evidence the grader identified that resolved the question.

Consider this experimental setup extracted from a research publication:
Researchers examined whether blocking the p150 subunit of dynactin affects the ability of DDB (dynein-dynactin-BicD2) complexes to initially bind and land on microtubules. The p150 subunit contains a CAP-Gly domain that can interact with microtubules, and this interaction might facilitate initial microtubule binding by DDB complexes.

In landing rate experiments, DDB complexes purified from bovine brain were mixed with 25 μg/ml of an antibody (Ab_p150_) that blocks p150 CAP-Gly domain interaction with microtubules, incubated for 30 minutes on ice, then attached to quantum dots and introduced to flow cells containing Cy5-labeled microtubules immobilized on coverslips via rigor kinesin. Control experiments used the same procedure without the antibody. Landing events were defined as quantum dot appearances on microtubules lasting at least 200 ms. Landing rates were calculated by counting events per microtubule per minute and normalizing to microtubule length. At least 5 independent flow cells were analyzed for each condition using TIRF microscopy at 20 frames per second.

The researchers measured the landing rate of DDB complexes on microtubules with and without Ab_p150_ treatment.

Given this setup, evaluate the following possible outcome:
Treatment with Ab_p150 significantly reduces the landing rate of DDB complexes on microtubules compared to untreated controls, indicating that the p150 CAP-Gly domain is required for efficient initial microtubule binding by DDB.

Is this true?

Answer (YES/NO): YES